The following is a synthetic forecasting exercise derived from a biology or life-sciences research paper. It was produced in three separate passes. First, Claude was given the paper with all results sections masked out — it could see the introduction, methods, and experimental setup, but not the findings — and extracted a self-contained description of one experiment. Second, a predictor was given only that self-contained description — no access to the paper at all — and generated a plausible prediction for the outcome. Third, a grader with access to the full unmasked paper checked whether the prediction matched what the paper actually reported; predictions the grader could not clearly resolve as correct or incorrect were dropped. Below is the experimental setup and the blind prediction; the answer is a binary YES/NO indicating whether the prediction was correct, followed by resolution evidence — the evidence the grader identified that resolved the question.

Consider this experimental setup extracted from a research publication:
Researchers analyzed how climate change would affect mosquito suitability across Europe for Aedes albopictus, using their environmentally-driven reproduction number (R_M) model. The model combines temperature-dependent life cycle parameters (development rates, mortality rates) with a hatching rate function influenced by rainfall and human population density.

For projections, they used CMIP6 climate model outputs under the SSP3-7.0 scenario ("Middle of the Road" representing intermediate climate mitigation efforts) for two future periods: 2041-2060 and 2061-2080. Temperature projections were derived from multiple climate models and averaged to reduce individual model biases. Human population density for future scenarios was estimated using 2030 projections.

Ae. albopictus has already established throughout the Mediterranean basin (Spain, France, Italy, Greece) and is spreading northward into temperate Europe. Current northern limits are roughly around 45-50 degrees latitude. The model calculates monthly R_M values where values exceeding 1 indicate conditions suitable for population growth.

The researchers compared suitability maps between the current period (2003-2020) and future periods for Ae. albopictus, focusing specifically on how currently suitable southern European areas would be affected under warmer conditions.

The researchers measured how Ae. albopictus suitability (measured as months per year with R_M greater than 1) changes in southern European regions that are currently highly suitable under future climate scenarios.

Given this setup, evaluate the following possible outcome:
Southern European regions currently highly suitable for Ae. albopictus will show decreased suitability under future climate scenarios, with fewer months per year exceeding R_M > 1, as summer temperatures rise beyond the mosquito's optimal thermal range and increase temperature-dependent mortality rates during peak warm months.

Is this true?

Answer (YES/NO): YES